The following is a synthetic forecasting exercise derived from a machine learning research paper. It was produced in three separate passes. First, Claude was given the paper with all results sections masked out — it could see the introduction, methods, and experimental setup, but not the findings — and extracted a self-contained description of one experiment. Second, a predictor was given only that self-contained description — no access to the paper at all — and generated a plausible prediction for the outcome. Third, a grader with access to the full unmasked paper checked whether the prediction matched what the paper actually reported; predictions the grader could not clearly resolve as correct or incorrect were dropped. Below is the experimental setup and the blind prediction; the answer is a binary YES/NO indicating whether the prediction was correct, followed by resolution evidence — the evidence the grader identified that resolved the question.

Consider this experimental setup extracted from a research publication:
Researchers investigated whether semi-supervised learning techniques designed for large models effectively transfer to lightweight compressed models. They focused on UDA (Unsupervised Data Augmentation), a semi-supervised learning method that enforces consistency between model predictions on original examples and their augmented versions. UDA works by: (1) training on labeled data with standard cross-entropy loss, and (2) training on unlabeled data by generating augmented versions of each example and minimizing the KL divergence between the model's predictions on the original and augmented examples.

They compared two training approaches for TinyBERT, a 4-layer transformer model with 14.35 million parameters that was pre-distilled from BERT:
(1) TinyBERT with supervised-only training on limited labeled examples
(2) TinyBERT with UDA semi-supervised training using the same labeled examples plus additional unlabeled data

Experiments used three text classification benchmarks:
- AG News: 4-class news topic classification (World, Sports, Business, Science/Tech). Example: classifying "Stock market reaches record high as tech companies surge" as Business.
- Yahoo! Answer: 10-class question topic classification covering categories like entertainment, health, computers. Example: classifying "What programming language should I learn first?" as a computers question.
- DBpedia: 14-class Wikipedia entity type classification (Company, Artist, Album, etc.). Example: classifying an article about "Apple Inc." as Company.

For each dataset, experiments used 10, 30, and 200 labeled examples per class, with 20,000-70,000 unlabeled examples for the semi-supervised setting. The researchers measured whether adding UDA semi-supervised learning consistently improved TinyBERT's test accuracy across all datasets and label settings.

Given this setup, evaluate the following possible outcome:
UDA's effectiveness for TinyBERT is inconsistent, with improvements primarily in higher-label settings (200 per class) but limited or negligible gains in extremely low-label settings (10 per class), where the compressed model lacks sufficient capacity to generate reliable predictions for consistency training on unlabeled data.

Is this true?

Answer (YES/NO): NO